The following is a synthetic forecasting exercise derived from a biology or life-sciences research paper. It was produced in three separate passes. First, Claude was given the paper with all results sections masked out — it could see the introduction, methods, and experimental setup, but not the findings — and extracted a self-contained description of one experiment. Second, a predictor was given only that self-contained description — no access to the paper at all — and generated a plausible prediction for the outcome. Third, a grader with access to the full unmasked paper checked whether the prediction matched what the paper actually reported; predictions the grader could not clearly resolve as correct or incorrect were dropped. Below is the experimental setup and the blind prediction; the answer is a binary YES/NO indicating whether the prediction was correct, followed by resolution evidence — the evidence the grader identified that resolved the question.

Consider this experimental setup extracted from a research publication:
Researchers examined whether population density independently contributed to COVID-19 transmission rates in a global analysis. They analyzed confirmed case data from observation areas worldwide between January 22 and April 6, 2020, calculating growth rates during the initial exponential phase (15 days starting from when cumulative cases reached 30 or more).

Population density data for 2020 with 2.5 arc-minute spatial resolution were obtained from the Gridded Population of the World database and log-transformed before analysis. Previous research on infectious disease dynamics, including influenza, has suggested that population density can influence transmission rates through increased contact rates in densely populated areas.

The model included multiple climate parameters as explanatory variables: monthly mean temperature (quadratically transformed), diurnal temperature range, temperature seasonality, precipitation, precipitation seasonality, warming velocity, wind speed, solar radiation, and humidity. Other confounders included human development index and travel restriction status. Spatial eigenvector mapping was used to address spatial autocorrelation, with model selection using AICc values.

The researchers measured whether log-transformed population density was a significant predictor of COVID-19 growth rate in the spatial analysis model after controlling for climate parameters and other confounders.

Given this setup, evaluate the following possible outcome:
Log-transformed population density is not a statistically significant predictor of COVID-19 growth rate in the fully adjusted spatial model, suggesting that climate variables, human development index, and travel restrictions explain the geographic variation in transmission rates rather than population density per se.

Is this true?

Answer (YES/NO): YES